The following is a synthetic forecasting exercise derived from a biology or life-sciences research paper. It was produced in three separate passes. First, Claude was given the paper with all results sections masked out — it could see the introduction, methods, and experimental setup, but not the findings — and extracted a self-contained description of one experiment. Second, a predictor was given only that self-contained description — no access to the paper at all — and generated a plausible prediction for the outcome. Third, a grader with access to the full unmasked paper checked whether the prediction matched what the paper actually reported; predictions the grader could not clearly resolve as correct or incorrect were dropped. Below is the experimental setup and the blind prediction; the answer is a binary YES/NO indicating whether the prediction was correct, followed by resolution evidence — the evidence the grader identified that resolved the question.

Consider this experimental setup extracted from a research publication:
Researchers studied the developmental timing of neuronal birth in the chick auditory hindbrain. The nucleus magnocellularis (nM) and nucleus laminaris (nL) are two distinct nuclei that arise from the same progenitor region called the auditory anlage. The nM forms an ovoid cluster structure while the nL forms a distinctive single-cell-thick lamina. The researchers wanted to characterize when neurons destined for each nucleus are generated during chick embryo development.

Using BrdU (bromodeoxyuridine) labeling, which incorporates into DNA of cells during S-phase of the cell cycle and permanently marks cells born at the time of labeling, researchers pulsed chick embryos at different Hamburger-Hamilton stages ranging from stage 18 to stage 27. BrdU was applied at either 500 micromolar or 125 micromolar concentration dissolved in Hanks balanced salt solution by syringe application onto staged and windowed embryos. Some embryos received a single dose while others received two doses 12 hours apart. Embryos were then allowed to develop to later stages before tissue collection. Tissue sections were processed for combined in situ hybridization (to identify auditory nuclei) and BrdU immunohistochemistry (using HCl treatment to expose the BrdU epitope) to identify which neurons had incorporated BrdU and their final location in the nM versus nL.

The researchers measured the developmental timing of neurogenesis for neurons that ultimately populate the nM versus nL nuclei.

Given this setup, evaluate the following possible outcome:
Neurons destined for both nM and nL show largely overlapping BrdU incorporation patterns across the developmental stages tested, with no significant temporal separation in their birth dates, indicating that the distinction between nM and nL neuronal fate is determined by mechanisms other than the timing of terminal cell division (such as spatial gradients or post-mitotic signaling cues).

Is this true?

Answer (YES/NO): NO